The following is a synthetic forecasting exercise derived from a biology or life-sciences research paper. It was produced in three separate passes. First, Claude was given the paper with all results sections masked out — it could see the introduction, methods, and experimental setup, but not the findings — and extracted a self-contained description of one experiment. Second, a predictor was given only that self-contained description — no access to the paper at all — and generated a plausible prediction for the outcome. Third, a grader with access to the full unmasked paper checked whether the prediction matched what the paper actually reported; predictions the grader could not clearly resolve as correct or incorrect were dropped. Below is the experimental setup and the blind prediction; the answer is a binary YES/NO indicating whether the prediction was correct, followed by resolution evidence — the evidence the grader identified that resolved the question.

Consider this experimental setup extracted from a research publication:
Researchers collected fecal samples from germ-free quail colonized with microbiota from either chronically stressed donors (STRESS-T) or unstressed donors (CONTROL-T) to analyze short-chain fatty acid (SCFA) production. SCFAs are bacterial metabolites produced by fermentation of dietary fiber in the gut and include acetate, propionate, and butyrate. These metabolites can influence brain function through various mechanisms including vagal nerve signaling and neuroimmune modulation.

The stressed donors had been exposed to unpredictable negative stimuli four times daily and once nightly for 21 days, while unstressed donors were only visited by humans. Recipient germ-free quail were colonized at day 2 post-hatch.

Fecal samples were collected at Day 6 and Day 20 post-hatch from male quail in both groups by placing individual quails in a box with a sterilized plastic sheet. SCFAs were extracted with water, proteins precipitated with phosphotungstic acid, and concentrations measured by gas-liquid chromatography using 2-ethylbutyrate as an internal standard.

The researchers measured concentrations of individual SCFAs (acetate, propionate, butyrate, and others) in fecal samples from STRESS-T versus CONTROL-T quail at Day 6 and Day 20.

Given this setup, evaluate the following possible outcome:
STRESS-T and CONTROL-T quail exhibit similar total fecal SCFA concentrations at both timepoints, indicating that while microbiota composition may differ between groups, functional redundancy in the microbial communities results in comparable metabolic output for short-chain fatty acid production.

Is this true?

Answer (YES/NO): NO